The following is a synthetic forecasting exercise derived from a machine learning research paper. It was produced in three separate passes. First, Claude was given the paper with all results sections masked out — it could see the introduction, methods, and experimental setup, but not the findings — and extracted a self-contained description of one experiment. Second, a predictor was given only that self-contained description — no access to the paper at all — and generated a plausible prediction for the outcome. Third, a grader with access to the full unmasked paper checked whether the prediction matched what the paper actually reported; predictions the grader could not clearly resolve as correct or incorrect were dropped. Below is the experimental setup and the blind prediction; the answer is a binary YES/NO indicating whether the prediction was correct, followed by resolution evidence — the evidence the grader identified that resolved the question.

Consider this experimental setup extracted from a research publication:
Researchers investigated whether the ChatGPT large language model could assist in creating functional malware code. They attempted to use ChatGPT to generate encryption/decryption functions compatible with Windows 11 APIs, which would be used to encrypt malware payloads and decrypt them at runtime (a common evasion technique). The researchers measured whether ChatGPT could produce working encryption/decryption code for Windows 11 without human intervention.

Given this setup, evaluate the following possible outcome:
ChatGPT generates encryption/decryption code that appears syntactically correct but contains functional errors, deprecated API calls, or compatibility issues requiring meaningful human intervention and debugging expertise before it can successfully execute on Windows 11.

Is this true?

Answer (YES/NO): YES